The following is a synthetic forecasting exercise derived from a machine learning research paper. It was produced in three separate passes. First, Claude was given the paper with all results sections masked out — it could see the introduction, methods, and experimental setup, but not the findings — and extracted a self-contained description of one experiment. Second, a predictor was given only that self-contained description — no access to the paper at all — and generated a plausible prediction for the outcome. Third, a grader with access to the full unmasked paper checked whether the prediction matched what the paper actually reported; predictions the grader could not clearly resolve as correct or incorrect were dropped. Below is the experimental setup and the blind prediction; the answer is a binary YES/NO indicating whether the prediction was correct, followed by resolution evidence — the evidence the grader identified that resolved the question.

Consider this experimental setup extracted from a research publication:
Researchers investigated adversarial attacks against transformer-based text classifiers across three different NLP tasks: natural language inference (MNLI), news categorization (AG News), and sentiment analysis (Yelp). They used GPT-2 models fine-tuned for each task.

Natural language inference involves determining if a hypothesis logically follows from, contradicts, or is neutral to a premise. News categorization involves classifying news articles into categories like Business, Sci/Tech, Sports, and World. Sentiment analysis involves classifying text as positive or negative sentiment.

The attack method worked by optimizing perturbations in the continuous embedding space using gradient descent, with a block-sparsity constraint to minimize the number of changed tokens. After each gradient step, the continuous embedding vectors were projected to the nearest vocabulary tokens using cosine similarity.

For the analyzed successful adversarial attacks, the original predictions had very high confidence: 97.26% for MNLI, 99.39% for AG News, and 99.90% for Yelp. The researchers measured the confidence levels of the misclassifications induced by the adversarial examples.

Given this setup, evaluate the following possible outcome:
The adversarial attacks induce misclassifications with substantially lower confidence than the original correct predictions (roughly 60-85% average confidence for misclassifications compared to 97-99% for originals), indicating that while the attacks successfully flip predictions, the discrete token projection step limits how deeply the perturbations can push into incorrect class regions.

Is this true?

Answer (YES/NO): NO